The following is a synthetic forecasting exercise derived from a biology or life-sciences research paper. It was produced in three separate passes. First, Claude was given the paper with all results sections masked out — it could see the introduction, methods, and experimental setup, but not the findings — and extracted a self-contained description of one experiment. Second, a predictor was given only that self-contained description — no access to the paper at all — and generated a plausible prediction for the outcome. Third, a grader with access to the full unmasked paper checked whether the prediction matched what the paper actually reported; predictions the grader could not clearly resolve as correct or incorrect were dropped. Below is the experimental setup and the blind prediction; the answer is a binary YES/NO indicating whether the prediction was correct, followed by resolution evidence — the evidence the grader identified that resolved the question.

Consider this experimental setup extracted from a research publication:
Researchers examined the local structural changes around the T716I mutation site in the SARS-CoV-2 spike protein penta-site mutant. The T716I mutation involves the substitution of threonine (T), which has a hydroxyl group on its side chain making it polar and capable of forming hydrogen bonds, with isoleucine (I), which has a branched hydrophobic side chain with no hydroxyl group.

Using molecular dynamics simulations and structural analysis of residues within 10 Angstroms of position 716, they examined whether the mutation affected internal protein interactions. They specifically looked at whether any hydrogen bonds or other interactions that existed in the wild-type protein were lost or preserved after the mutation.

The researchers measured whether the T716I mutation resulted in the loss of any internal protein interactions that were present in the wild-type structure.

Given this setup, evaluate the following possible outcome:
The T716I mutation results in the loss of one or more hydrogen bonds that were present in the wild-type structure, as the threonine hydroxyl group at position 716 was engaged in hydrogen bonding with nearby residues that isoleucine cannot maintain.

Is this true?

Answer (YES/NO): YES